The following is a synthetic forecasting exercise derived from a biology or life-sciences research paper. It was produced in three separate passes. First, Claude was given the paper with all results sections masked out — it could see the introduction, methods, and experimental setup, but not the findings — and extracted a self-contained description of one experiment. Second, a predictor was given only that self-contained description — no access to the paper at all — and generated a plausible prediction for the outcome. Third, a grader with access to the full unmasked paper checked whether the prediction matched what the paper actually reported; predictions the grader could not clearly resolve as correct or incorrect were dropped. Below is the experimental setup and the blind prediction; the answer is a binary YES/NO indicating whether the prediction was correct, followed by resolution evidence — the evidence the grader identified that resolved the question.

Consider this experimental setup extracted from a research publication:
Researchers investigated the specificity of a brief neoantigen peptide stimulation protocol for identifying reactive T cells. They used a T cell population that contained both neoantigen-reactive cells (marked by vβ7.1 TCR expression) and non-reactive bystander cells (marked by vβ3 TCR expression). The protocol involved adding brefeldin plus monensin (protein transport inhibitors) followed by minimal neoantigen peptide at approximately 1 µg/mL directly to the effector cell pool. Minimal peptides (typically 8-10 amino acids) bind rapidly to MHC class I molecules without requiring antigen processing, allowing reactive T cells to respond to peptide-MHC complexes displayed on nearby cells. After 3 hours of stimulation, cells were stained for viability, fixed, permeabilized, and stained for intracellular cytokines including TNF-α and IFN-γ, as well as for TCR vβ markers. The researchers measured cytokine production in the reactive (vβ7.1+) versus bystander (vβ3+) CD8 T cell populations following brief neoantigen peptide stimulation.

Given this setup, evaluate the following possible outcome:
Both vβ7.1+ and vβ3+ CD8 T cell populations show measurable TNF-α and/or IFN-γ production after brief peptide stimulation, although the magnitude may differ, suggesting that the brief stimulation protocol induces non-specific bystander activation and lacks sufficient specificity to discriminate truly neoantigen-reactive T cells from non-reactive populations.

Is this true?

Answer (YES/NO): NO